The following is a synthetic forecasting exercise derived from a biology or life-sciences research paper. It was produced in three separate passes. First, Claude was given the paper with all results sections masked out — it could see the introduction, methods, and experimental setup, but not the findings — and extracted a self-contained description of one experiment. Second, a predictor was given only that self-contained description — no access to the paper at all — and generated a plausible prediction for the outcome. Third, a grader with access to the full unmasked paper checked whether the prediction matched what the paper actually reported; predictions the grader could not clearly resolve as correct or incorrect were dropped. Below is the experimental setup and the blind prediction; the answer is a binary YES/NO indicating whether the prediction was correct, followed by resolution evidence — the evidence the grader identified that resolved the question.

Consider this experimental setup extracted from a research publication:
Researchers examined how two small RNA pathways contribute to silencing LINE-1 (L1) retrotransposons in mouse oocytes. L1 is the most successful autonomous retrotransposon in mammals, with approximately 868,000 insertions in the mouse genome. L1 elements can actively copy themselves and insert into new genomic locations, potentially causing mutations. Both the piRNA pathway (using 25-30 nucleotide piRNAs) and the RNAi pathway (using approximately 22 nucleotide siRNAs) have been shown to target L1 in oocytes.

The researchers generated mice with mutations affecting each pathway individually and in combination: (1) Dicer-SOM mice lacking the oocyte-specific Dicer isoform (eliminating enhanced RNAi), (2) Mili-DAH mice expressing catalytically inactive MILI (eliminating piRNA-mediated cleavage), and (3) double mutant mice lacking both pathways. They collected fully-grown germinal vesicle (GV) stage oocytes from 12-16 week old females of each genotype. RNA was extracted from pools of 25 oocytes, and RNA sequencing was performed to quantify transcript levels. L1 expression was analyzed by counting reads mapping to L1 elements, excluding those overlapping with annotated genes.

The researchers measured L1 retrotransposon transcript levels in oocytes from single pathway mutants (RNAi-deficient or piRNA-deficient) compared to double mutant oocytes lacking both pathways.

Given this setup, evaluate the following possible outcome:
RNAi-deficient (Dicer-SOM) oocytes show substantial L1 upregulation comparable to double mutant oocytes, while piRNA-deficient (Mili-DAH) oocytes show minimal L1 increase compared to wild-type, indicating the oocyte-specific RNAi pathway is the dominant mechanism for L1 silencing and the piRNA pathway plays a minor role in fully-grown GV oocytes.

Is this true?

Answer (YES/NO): NO